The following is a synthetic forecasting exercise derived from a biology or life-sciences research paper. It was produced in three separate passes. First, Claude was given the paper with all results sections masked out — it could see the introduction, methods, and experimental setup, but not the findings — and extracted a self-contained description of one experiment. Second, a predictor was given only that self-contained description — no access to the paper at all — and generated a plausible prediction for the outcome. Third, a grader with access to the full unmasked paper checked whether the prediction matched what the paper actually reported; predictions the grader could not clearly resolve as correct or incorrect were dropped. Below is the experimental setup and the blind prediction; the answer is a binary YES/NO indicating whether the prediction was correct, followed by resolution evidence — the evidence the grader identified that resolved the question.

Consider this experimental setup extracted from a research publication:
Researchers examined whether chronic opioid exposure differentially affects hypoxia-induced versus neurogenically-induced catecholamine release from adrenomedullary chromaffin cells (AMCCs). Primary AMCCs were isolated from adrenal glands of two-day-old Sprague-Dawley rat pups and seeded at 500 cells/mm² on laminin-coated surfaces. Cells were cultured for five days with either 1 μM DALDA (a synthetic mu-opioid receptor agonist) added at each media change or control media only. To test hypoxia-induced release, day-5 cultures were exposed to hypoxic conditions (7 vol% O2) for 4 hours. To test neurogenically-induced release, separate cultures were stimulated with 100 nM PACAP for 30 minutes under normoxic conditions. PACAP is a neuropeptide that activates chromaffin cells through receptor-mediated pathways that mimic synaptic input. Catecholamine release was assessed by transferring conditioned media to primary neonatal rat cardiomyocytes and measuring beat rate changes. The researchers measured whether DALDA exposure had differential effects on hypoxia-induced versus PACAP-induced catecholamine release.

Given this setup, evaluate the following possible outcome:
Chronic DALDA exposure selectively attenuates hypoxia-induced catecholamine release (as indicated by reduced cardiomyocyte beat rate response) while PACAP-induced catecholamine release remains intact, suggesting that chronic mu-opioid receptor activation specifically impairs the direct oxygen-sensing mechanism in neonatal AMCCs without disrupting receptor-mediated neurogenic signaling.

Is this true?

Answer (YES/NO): YES